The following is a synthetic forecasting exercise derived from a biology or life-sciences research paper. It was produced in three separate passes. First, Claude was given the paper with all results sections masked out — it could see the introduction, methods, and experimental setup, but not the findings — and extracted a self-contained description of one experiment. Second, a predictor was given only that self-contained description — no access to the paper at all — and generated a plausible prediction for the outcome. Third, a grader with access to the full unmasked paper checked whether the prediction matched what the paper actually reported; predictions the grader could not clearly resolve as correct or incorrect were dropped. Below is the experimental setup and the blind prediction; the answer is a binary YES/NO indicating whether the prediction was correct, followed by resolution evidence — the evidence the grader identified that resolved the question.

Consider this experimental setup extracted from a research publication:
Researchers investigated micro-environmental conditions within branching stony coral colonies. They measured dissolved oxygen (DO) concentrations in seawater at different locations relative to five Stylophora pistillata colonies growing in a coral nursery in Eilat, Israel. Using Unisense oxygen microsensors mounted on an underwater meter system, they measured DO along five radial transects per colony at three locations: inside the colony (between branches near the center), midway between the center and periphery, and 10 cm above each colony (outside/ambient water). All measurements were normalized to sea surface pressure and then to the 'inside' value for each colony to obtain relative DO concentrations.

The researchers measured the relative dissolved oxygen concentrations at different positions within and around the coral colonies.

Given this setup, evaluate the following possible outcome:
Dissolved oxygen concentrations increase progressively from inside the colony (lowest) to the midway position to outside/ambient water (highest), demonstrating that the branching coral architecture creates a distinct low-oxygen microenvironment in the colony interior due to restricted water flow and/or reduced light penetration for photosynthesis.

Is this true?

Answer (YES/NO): NO